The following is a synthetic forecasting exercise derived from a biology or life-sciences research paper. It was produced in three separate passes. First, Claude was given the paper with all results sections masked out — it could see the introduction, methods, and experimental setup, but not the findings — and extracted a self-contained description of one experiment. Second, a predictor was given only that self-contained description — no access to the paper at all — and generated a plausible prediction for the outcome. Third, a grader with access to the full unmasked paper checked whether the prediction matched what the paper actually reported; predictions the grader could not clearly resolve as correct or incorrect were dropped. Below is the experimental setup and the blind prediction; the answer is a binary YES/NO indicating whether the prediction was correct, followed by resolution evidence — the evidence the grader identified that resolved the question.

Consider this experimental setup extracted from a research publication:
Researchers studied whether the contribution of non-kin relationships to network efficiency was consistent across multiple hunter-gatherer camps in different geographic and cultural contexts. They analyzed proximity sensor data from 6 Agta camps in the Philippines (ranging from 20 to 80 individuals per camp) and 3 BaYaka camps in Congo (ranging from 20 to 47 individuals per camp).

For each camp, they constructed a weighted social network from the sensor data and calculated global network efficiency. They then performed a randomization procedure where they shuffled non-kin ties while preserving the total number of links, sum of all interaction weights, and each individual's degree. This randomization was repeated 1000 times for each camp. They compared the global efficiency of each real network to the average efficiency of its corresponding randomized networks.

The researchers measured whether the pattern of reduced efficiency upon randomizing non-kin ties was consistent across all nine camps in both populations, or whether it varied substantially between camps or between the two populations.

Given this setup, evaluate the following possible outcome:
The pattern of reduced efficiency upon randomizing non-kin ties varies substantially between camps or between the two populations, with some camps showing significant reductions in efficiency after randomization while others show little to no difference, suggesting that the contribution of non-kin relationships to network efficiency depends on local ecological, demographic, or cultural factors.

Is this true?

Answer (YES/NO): NO